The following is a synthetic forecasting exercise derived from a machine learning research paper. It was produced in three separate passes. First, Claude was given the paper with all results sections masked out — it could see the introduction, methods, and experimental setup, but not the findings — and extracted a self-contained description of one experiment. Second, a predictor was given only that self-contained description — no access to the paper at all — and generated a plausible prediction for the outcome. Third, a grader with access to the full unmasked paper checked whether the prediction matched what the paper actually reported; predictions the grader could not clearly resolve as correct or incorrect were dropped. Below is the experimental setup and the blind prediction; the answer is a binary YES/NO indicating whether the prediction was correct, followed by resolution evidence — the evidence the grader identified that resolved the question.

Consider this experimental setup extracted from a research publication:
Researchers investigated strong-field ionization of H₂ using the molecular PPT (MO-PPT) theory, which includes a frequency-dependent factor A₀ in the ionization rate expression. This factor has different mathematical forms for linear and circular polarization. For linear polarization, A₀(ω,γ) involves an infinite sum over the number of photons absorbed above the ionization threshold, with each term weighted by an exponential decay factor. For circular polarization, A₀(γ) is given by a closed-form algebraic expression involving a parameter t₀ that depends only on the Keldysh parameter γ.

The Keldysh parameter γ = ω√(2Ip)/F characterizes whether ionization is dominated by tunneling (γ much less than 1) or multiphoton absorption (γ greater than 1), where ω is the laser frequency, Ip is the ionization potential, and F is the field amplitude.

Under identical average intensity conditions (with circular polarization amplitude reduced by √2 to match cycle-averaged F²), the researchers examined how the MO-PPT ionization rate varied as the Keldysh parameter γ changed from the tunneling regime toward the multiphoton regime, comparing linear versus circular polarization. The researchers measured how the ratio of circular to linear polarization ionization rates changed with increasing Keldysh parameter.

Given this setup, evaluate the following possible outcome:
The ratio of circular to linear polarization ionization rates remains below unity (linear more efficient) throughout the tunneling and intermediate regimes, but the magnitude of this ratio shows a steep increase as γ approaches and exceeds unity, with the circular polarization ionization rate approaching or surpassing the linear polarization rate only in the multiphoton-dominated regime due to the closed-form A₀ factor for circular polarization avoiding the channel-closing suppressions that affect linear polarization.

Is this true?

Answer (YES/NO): NO